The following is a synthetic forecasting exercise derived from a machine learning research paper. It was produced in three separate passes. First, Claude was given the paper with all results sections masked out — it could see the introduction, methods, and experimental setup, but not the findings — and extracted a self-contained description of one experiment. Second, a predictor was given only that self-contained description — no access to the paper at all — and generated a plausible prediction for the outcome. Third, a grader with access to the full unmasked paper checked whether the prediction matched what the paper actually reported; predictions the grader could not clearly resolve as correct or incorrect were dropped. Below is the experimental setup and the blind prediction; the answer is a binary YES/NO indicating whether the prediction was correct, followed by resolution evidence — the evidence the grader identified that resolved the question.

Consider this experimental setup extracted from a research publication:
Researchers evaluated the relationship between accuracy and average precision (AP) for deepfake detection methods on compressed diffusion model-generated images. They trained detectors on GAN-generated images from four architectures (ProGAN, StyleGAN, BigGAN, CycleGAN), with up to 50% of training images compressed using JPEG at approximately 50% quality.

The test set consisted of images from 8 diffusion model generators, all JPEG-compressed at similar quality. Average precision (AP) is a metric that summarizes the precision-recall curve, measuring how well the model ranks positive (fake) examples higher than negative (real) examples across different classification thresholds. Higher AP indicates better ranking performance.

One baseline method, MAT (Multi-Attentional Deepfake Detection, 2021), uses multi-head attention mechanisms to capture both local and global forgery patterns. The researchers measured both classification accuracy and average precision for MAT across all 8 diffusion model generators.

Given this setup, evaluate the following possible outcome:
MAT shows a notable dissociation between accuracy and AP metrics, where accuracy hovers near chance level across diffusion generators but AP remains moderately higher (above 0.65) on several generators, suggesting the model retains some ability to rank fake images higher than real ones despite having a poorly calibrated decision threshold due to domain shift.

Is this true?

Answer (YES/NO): NO